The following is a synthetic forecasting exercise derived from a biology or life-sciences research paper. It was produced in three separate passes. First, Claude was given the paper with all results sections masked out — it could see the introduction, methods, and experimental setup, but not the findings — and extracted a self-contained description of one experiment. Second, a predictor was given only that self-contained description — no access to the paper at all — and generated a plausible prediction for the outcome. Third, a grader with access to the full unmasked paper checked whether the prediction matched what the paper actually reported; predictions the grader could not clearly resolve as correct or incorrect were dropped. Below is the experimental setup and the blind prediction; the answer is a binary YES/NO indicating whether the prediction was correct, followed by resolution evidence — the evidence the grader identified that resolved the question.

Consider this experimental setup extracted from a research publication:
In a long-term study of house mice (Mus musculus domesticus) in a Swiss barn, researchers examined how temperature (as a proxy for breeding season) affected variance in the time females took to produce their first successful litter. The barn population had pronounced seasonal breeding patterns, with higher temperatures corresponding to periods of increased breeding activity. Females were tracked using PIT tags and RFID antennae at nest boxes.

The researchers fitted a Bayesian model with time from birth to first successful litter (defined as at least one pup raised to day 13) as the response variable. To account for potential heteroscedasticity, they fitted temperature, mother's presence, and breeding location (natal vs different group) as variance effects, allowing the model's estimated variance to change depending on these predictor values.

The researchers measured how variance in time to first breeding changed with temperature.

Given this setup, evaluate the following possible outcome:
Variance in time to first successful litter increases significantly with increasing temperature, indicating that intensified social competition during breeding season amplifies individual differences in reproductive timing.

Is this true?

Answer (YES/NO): NO